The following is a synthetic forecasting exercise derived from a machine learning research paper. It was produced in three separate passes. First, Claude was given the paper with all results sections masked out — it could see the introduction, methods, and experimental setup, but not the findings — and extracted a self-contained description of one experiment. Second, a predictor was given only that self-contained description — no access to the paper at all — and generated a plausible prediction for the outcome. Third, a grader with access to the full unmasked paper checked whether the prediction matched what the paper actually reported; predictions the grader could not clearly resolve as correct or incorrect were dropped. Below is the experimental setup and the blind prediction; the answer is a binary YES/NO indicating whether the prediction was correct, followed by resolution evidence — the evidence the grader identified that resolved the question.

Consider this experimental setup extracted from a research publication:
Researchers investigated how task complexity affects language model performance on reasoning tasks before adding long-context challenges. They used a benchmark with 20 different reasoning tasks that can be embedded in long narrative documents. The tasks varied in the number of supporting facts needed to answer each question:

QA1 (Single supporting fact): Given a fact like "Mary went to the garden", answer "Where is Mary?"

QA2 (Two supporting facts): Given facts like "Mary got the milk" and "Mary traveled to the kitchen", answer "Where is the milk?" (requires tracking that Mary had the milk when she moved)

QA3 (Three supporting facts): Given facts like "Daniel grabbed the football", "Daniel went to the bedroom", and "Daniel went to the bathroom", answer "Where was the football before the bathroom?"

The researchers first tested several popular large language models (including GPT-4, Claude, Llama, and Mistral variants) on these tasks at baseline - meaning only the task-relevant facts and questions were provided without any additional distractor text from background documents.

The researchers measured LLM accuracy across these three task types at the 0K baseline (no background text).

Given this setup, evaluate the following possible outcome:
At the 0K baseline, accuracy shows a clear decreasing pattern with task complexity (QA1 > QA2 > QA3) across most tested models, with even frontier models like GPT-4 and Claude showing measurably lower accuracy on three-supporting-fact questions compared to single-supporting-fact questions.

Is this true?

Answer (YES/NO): NO